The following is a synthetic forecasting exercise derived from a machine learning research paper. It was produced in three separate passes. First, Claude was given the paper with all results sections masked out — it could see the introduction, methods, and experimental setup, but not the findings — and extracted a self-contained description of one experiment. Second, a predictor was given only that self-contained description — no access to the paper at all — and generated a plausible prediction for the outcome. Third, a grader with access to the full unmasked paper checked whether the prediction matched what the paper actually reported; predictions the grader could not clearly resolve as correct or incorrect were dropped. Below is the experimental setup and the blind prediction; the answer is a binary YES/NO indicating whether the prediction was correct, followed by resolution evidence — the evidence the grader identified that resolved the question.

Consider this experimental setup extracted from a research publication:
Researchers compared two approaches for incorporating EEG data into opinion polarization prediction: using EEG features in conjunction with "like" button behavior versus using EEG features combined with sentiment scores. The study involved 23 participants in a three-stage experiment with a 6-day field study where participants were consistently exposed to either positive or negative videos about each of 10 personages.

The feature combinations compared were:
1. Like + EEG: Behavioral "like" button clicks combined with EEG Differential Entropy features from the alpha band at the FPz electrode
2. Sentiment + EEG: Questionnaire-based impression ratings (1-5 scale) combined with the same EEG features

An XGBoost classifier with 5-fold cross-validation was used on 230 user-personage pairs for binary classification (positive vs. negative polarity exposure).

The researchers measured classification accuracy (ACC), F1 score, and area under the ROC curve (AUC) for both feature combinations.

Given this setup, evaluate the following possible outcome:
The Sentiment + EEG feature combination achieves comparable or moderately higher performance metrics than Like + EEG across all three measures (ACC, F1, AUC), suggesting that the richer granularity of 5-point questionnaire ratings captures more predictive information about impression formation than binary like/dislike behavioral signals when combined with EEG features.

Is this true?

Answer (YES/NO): NO